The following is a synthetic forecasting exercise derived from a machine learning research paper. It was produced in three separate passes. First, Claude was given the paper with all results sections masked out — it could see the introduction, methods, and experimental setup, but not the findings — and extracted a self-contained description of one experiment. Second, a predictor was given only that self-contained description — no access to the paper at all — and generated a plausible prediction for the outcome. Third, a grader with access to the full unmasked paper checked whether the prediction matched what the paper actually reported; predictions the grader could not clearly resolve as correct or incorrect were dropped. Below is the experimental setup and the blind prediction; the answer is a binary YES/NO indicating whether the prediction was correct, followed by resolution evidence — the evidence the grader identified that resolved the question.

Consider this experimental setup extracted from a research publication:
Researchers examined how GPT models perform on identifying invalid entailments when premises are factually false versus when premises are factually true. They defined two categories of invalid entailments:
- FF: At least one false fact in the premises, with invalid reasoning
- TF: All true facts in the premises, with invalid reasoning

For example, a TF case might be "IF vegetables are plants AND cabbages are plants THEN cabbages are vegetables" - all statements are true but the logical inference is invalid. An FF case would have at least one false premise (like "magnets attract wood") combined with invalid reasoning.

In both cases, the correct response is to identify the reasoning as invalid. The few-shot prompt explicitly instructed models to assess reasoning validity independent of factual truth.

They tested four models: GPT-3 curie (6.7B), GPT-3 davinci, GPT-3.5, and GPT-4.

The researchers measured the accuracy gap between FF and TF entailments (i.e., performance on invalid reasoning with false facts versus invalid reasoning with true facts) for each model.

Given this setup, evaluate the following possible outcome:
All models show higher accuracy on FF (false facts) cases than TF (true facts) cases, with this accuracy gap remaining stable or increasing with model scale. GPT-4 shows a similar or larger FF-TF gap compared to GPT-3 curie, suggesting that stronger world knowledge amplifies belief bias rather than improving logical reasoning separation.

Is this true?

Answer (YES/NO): NO